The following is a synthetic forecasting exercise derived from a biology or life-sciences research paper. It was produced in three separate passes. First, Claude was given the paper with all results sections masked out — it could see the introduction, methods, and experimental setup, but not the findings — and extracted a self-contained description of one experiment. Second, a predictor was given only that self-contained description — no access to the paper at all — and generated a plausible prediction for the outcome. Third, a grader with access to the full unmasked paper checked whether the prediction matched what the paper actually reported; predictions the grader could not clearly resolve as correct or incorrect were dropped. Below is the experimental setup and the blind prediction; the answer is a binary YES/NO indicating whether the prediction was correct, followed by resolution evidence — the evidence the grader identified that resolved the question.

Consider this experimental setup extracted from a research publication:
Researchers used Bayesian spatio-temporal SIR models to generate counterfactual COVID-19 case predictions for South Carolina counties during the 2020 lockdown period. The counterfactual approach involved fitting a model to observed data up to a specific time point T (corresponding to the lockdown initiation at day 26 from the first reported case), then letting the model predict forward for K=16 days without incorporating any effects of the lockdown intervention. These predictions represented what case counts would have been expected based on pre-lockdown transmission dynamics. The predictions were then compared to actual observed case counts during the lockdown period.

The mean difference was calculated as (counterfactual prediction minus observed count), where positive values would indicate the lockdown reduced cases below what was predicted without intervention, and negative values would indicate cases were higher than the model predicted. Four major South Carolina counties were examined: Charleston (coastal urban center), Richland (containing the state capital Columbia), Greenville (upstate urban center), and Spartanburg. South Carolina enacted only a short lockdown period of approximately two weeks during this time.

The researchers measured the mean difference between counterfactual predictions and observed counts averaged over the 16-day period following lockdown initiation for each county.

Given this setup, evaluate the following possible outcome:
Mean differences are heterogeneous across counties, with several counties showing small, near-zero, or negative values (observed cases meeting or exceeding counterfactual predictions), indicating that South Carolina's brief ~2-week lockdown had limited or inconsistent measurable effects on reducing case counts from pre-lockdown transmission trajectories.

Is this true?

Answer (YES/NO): YES